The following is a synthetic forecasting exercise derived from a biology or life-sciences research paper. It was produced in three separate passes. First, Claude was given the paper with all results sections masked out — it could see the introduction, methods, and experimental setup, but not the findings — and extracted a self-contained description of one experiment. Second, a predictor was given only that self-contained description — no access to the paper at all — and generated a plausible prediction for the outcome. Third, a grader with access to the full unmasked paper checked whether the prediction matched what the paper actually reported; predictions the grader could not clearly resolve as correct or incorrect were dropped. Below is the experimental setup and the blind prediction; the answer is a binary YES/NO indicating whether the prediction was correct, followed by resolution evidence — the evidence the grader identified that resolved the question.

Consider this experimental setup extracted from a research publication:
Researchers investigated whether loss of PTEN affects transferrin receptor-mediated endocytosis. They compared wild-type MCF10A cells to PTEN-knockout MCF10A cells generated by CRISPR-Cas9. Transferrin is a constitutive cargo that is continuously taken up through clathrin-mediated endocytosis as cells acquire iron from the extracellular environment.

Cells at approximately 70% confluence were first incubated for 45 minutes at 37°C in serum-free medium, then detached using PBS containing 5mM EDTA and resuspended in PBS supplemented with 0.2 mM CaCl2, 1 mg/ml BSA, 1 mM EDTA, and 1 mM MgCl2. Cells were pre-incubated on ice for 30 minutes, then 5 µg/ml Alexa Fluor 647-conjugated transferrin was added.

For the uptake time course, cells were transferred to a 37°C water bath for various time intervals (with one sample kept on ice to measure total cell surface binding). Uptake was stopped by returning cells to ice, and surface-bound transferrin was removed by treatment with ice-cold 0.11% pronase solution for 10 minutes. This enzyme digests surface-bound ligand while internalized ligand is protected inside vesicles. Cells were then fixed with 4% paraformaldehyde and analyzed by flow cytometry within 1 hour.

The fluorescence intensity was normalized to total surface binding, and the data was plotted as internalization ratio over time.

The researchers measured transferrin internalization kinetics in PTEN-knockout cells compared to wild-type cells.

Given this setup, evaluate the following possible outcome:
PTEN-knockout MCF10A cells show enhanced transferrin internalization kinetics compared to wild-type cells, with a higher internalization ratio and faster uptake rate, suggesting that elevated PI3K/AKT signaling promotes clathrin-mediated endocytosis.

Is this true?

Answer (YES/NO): YES